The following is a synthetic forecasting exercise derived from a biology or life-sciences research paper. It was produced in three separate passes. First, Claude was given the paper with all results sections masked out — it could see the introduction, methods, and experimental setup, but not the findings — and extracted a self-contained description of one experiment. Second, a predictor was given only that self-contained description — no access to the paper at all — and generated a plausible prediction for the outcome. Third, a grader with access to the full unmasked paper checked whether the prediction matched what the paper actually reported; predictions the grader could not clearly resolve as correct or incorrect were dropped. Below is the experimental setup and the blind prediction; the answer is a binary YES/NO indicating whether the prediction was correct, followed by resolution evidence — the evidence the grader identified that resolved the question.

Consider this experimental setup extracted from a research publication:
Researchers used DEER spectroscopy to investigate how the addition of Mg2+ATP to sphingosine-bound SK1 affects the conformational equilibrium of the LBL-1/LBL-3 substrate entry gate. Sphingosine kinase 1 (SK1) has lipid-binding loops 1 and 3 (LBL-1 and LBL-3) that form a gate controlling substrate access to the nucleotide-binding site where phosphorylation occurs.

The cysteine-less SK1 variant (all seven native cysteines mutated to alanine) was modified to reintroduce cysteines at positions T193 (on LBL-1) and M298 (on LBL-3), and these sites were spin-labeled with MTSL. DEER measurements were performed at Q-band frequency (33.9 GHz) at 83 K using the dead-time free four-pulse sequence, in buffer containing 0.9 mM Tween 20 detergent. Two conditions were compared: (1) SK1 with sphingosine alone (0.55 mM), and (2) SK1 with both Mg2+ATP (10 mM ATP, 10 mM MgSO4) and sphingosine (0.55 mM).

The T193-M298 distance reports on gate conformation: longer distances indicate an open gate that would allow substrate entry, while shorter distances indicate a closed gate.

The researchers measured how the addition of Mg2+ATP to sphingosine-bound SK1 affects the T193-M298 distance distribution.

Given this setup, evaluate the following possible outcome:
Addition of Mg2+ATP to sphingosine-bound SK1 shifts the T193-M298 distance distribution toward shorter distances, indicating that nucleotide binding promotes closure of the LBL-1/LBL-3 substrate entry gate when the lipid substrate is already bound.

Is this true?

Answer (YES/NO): YES